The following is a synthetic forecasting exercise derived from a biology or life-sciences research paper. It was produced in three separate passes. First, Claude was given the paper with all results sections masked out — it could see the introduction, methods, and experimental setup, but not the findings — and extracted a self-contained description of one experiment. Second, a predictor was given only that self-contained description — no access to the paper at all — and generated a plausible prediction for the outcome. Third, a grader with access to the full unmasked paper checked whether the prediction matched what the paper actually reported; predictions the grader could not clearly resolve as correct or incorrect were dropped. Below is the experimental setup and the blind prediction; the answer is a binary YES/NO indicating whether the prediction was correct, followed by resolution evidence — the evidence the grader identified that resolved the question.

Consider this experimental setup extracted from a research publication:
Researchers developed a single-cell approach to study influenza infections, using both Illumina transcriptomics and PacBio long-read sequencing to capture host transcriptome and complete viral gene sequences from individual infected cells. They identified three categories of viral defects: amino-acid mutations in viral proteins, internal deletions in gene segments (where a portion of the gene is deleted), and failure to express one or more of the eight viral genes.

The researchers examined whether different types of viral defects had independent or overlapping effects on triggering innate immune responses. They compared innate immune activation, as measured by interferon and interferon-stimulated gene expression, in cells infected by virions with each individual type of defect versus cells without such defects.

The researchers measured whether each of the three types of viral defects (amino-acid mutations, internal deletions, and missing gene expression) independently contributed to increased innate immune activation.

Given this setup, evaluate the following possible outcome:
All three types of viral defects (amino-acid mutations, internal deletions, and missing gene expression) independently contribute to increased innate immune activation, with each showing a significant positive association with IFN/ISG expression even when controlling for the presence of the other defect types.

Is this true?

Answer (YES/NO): NO